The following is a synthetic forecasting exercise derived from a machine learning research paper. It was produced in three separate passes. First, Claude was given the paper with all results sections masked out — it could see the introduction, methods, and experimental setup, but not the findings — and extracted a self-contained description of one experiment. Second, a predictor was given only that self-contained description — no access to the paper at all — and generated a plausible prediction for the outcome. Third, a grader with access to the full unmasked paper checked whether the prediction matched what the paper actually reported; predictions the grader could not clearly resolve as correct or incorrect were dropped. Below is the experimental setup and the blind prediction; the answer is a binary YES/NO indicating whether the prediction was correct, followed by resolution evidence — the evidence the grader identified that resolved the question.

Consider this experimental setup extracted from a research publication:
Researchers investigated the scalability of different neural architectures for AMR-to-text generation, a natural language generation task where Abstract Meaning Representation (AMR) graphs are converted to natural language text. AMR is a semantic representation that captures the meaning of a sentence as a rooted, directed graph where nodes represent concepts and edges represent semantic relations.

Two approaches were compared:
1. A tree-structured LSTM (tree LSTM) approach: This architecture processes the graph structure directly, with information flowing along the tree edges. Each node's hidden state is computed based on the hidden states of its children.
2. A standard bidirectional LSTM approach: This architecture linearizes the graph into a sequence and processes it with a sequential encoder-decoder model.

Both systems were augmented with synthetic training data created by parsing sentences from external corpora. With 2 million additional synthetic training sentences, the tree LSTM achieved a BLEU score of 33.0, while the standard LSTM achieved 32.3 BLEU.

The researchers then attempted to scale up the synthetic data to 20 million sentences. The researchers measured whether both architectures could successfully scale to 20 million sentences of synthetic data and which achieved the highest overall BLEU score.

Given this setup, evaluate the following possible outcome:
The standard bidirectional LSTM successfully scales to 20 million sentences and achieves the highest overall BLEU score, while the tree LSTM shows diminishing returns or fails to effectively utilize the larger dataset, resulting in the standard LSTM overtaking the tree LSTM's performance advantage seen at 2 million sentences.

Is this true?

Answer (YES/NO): YES